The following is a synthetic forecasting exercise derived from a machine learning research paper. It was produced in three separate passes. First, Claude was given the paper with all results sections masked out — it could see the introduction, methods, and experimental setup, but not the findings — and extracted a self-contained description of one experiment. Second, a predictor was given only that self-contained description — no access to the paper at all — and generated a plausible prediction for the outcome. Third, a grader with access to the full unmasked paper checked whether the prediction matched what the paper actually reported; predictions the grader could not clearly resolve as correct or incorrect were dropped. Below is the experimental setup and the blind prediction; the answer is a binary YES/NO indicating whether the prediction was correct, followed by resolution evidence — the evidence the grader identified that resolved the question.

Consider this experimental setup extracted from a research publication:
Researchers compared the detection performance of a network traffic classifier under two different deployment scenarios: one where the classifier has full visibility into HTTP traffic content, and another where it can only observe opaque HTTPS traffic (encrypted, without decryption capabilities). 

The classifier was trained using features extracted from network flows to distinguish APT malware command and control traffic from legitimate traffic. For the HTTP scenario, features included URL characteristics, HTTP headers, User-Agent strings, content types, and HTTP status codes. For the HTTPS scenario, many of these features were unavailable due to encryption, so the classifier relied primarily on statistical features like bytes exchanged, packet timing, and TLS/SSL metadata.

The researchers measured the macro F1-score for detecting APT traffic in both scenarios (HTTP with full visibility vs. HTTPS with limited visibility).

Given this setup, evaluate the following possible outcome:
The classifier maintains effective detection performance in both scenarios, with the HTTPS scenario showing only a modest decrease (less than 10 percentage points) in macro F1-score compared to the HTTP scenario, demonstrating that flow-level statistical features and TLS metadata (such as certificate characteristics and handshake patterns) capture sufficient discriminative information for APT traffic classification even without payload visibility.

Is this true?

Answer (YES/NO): YES